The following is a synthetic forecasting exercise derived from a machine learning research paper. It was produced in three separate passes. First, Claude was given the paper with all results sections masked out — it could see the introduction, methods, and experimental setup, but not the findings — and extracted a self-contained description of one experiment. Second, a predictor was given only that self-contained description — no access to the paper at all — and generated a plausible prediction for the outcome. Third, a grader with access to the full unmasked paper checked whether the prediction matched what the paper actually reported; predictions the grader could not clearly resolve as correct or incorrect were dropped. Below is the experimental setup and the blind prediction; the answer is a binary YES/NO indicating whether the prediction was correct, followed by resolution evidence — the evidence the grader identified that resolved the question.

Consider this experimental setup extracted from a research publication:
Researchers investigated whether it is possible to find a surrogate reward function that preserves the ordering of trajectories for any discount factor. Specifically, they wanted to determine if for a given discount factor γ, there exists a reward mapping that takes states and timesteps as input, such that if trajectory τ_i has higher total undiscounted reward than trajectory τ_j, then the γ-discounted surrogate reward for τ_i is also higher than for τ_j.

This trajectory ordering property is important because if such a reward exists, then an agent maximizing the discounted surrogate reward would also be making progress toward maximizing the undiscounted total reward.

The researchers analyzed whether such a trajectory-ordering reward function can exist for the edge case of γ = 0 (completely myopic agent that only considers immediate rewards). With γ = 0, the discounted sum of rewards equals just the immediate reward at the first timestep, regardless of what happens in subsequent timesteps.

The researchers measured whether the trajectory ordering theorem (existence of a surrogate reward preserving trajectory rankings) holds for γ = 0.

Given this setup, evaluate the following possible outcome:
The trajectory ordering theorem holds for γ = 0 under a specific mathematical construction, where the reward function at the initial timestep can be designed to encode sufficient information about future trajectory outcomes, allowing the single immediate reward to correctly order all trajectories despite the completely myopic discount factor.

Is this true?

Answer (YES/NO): NO